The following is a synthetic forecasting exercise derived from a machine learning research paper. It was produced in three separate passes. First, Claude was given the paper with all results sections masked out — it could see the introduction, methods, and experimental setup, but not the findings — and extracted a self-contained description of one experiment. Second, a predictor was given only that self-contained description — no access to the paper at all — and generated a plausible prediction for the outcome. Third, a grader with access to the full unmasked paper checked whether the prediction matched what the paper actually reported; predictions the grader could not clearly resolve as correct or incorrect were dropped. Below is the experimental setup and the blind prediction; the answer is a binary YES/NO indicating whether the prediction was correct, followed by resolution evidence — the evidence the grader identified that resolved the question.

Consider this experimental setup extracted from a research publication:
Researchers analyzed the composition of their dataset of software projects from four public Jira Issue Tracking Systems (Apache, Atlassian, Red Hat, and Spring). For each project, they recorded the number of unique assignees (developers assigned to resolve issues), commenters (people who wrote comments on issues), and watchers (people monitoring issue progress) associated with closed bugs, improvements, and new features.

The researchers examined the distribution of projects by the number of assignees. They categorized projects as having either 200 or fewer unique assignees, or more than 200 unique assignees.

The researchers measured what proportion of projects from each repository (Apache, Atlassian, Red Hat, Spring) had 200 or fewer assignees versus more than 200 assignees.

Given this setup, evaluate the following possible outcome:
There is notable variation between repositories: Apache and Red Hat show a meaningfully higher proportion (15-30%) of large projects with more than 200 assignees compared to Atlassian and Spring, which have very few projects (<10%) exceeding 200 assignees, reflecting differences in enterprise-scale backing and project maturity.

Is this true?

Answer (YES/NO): NO